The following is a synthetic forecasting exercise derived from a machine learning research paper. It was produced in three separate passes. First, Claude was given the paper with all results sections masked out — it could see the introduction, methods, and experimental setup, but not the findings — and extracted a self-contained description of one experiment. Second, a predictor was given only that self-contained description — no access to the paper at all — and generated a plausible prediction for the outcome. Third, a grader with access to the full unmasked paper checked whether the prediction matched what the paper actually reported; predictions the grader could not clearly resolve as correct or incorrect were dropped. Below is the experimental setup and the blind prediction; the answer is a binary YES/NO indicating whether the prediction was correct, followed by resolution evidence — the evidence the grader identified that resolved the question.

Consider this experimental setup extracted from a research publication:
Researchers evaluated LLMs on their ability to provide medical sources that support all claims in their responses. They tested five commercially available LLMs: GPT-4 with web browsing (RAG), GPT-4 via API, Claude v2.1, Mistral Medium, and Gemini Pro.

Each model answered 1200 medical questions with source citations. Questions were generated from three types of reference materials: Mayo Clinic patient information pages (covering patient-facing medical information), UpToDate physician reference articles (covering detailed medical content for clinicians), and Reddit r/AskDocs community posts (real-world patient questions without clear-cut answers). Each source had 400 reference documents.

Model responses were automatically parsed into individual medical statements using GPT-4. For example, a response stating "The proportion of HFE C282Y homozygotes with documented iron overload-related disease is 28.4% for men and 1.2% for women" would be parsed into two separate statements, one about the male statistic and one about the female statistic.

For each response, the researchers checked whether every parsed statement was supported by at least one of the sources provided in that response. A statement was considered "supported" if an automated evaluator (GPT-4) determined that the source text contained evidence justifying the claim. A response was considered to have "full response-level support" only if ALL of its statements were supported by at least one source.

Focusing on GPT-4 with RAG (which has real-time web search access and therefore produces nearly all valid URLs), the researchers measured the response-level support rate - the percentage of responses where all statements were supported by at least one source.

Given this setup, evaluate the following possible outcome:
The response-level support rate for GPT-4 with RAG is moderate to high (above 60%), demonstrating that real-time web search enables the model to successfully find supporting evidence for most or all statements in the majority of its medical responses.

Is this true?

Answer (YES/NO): NO